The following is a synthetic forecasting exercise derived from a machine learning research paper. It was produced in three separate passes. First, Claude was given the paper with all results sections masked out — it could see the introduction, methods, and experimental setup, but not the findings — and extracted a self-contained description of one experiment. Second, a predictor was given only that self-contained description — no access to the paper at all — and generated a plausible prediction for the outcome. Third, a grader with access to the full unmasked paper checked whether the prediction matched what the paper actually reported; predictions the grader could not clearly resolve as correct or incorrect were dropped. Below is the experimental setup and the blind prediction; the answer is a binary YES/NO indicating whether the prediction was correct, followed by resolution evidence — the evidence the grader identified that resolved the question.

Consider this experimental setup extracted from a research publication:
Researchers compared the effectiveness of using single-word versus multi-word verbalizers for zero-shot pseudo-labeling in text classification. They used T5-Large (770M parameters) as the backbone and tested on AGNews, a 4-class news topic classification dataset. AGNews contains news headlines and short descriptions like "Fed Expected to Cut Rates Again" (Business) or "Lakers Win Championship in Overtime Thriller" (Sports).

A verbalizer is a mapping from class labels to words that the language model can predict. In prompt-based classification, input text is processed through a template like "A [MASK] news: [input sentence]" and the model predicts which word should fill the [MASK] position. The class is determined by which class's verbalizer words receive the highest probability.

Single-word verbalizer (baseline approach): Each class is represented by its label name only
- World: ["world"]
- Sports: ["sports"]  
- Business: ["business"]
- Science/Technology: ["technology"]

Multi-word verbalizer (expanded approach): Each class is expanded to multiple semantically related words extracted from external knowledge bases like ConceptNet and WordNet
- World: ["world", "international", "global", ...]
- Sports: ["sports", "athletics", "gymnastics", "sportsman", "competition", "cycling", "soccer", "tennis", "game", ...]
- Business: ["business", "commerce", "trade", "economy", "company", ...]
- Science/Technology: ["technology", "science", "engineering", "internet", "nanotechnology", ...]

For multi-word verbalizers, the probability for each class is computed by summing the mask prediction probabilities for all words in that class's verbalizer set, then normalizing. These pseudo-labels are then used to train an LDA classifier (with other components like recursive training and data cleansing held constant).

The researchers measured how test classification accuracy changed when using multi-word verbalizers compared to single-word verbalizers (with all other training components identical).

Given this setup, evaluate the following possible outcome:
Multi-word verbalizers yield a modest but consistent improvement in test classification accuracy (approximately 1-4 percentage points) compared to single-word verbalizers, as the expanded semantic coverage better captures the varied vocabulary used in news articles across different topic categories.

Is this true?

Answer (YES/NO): YES